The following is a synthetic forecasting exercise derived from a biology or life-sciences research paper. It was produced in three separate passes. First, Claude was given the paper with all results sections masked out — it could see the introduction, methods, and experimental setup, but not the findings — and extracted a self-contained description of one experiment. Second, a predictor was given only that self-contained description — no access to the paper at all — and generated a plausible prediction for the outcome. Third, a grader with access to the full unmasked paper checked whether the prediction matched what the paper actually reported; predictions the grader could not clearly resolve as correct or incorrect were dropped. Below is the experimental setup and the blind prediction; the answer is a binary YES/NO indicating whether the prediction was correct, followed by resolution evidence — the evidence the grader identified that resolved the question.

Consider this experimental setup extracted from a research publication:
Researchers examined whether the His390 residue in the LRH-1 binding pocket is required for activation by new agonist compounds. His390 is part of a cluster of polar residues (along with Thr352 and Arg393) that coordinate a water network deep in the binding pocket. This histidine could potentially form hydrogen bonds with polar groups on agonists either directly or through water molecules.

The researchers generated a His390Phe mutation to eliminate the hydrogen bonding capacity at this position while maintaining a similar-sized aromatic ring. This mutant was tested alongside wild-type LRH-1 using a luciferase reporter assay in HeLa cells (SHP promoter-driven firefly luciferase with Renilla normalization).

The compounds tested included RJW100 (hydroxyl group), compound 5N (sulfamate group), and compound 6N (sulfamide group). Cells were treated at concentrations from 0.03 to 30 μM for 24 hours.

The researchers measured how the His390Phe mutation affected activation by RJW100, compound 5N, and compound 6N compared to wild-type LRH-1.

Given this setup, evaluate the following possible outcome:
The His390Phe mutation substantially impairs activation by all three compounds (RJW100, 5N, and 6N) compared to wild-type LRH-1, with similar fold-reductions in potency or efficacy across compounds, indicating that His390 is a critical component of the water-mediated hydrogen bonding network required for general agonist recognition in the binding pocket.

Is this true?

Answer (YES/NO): NO